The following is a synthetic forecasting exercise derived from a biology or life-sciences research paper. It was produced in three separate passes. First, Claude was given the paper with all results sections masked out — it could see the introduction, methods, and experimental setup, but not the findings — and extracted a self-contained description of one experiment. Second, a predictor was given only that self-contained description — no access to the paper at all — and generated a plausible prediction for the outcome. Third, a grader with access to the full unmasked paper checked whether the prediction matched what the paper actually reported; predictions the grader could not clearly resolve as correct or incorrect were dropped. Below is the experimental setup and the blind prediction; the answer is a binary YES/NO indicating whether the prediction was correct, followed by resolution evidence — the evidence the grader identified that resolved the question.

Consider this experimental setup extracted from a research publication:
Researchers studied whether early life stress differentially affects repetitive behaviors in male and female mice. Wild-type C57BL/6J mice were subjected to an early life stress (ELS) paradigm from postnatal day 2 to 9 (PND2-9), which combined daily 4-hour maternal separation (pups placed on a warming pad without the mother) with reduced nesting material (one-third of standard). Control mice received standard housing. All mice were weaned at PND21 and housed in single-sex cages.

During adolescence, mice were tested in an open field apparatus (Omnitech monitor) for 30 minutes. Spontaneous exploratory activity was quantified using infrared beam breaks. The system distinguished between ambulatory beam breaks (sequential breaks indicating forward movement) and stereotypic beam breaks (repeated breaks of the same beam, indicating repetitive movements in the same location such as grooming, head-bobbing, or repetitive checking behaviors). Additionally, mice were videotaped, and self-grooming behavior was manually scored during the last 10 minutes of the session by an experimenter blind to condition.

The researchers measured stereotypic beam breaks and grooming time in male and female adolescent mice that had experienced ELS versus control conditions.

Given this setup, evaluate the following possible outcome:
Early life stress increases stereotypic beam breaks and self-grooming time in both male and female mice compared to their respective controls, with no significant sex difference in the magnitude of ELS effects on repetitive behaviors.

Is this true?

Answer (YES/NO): NO